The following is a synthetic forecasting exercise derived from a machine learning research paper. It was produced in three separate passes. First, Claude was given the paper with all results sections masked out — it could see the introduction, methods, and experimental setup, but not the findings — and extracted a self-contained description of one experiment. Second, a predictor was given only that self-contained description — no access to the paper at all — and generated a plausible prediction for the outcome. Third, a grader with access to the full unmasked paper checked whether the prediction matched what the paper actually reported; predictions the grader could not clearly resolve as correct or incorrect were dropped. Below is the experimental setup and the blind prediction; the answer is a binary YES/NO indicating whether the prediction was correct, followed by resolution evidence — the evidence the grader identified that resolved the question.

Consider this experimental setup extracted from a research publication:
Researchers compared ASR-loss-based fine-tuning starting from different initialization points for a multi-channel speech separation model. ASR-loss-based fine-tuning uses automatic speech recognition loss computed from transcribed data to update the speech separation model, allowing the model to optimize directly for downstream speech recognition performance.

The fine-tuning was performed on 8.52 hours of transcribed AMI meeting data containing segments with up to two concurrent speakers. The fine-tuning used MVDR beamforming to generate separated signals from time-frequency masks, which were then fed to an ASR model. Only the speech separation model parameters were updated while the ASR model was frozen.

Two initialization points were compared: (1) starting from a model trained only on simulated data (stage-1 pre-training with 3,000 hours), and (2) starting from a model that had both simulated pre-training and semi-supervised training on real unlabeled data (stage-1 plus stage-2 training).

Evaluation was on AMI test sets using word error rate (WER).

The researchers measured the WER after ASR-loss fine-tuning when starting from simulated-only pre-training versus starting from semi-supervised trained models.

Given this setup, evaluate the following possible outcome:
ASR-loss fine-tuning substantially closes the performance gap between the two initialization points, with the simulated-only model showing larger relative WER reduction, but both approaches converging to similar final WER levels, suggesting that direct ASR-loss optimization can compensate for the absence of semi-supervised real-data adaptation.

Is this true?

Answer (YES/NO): NO